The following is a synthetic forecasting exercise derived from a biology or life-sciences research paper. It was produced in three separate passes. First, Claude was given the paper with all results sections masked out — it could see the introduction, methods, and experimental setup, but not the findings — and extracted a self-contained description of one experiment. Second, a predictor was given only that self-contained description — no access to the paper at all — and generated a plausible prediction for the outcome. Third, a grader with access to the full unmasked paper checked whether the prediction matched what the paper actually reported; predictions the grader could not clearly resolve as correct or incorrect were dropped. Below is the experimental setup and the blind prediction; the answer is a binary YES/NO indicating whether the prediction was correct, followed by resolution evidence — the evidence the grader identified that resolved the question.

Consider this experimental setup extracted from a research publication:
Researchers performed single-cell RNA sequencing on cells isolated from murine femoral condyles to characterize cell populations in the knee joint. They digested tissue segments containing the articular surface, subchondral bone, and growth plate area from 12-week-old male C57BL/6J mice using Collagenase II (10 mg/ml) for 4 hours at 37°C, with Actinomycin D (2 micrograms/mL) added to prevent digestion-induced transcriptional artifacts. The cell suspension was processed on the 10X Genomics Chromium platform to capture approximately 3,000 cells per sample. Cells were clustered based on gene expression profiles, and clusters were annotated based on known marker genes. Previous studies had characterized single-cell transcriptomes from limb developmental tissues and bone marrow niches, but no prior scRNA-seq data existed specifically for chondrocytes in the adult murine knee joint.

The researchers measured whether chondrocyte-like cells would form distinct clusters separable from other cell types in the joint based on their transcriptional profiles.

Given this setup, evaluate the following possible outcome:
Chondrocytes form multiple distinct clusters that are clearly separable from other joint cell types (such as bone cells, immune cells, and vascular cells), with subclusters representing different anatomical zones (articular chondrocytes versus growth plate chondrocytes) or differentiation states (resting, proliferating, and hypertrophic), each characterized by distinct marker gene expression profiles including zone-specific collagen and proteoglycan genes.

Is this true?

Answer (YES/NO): NO